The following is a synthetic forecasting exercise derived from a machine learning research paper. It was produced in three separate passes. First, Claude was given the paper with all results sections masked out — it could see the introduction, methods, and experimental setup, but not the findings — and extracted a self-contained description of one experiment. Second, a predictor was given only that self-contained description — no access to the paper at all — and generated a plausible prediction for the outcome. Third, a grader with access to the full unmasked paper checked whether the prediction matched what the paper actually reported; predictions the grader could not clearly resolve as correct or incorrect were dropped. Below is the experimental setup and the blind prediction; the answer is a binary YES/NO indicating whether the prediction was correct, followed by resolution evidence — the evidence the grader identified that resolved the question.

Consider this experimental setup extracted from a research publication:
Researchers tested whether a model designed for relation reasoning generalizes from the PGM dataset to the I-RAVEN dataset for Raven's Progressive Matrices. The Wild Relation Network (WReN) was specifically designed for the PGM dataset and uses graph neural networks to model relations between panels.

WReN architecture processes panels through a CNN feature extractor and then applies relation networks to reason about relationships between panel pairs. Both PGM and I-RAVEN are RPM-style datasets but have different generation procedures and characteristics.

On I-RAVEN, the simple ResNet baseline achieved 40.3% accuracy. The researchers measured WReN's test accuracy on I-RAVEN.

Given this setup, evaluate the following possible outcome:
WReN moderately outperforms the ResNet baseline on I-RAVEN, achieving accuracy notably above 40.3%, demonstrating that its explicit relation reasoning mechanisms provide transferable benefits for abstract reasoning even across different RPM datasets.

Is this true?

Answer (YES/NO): NO